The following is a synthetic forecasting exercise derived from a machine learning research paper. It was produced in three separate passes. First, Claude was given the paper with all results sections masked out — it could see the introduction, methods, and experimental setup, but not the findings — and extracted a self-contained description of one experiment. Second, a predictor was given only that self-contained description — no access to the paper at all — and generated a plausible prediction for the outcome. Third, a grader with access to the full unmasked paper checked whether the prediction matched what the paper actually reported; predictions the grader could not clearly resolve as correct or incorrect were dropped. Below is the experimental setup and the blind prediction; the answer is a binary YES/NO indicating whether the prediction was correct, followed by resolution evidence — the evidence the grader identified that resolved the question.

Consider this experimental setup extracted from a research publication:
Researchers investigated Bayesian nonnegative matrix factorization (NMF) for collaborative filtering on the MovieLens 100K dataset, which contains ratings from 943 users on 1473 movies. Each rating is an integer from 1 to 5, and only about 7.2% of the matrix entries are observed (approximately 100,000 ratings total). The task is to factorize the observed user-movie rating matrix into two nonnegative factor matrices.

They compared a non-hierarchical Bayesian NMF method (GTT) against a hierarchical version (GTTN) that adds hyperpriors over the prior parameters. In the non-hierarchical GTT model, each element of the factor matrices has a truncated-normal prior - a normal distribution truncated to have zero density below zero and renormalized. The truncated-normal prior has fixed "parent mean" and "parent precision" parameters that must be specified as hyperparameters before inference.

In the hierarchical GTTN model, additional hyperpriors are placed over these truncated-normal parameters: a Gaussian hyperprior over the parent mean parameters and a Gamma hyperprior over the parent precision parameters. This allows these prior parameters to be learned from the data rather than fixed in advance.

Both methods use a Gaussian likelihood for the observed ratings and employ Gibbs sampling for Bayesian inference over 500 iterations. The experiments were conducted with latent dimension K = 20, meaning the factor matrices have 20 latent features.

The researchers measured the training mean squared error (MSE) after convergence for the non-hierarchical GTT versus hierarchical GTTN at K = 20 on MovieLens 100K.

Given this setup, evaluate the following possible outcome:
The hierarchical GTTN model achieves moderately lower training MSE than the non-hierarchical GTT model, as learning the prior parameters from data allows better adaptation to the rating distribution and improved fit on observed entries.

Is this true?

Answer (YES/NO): NO